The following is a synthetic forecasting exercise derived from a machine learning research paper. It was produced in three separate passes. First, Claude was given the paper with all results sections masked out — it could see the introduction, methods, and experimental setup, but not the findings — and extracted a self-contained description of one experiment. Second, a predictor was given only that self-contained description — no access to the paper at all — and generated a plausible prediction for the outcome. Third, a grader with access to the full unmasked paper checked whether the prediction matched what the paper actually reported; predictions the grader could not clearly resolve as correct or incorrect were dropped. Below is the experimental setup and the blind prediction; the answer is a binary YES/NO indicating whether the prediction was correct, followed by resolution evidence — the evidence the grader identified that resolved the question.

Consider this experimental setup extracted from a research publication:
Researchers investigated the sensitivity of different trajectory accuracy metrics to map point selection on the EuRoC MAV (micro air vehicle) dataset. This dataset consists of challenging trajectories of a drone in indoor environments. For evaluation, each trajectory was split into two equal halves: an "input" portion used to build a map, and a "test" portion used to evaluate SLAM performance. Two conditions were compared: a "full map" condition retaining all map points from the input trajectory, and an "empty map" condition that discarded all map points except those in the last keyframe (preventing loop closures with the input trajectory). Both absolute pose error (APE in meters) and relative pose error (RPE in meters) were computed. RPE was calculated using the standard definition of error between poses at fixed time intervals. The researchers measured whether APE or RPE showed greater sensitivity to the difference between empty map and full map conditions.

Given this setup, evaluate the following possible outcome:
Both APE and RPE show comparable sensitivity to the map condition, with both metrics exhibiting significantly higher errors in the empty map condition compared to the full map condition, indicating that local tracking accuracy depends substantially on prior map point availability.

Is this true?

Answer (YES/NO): NO